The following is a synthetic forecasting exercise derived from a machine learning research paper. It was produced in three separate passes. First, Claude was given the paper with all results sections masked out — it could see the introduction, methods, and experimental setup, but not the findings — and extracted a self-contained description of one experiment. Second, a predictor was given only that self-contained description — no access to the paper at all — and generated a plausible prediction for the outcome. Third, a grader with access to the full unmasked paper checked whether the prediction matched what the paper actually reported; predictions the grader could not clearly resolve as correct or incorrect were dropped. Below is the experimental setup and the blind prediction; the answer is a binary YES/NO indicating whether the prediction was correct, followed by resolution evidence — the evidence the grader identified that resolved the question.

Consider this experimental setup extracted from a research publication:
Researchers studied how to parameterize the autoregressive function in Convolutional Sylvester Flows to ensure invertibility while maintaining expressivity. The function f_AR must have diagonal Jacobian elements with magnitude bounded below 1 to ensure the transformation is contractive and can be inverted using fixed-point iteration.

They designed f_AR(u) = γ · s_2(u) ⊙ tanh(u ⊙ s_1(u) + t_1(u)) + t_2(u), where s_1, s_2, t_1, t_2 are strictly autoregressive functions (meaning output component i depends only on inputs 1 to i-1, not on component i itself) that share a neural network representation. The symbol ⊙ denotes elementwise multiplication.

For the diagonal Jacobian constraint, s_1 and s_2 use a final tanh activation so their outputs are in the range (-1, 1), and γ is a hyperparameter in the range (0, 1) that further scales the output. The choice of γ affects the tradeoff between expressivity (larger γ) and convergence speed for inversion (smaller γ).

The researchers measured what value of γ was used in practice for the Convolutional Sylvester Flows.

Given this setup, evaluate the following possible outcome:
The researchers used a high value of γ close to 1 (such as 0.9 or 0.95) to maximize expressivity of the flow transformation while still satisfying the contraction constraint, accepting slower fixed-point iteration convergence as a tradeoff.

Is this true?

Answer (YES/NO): NO